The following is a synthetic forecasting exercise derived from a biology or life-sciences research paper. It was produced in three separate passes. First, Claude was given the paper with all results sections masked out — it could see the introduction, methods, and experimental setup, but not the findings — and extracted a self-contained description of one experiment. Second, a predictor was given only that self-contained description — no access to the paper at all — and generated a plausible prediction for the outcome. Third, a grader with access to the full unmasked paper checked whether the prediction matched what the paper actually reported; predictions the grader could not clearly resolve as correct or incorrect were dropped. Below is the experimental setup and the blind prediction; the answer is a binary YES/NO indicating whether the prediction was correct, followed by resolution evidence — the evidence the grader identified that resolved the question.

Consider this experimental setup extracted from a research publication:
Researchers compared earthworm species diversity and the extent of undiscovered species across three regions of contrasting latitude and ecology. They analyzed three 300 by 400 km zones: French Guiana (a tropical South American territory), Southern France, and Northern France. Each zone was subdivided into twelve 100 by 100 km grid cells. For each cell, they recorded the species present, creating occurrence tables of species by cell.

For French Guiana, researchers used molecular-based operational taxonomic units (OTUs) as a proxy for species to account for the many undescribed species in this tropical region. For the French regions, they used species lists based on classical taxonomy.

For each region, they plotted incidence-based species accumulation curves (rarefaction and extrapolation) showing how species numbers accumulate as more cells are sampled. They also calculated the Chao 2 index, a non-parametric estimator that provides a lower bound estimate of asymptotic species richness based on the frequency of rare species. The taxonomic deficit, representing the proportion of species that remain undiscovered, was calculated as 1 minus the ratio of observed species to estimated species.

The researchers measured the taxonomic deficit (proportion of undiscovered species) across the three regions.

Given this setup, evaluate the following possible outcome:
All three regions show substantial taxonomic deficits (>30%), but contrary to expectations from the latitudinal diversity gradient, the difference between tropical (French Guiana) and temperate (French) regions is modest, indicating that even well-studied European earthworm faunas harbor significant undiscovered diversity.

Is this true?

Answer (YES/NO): NO